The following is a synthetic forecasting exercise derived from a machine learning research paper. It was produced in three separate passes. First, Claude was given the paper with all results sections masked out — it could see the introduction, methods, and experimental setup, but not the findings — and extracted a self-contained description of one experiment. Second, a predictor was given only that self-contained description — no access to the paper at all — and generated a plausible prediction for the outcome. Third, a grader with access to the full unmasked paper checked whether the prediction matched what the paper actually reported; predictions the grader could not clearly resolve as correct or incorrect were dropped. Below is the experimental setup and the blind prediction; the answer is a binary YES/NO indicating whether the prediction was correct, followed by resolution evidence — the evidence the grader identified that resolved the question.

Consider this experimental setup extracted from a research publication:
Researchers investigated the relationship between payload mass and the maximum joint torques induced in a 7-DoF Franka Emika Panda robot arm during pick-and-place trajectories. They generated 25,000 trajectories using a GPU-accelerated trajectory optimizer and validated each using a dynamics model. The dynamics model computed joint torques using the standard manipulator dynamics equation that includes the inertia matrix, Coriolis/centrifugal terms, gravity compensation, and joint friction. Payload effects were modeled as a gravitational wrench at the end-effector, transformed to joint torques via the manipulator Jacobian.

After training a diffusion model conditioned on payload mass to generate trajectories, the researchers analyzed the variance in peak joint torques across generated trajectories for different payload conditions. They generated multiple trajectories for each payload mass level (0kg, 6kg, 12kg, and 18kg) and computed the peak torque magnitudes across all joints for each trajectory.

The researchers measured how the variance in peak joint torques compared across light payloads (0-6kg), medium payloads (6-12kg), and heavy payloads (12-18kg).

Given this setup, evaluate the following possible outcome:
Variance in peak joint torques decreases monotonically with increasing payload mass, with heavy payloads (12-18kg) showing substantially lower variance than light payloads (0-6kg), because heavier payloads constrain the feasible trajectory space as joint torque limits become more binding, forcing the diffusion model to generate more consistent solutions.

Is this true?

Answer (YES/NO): NO